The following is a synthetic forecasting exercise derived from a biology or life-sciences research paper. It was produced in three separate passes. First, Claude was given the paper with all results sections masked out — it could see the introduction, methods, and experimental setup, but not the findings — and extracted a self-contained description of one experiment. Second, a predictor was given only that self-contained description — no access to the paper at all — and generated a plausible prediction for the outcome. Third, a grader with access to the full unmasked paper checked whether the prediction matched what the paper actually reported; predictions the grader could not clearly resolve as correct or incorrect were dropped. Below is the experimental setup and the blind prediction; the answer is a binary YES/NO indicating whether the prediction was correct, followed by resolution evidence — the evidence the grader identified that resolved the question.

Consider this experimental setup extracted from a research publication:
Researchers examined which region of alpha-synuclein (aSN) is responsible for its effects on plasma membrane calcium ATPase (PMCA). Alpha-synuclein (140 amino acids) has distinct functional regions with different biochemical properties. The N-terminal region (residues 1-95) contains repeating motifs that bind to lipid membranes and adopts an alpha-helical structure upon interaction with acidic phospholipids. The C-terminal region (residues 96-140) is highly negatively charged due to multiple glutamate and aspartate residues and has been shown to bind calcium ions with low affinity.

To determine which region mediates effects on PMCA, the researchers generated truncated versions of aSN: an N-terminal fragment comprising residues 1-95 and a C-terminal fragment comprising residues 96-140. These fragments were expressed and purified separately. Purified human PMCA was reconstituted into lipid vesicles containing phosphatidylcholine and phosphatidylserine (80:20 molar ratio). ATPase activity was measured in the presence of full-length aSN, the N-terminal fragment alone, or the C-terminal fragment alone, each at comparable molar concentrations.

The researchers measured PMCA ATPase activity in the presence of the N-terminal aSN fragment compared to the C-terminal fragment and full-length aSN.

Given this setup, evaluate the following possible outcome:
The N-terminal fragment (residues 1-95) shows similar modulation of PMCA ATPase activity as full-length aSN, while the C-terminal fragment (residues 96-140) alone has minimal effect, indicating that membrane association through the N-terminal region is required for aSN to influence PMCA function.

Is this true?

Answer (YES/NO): NO